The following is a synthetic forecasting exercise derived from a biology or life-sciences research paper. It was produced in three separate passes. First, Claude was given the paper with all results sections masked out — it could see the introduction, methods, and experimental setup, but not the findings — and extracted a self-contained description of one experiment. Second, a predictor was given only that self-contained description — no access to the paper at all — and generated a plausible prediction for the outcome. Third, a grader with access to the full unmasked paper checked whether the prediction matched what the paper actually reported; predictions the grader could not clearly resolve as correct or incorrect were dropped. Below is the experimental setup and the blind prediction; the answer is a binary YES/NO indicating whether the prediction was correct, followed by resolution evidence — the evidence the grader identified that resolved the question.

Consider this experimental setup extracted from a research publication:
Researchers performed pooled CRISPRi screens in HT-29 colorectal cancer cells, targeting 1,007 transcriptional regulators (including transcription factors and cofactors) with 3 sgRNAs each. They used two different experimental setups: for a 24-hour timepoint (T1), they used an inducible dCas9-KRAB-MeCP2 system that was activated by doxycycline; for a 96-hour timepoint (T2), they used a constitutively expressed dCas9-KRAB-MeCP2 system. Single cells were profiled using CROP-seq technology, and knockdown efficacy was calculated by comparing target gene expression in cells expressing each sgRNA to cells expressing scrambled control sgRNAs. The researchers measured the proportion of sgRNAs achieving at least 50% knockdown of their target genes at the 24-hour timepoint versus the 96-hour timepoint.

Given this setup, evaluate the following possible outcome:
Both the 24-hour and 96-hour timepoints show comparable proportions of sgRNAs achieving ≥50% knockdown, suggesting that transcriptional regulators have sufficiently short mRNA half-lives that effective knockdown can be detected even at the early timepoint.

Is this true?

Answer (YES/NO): NO